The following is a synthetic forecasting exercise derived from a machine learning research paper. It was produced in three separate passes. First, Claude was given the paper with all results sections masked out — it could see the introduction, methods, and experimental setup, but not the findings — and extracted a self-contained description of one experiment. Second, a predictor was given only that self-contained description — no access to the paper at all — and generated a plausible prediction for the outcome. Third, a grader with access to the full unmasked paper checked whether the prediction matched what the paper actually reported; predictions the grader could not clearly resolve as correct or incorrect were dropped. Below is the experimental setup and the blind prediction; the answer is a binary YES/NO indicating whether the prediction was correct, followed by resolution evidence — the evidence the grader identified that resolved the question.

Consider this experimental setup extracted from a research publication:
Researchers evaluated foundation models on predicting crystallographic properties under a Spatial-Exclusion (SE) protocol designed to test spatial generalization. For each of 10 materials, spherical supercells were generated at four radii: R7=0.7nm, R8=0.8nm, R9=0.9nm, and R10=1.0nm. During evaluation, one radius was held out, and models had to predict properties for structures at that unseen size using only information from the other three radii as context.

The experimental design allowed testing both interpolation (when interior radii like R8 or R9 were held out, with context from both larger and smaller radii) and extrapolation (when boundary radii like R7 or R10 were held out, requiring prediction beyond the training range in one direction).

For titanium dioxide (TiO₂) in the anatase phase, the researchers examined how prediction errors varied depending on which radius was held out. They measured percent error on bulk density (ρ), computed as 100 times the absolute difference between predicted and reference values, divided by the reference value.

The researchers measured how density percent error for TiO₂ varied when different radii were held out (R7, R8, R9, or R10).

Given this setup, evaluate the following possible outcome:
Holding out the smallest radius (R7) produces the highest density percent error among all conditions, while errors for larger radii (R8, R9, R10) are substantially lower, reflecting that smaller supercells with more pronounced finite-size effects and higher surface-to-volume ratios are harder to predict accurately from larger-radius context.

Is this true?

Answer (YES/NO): NO